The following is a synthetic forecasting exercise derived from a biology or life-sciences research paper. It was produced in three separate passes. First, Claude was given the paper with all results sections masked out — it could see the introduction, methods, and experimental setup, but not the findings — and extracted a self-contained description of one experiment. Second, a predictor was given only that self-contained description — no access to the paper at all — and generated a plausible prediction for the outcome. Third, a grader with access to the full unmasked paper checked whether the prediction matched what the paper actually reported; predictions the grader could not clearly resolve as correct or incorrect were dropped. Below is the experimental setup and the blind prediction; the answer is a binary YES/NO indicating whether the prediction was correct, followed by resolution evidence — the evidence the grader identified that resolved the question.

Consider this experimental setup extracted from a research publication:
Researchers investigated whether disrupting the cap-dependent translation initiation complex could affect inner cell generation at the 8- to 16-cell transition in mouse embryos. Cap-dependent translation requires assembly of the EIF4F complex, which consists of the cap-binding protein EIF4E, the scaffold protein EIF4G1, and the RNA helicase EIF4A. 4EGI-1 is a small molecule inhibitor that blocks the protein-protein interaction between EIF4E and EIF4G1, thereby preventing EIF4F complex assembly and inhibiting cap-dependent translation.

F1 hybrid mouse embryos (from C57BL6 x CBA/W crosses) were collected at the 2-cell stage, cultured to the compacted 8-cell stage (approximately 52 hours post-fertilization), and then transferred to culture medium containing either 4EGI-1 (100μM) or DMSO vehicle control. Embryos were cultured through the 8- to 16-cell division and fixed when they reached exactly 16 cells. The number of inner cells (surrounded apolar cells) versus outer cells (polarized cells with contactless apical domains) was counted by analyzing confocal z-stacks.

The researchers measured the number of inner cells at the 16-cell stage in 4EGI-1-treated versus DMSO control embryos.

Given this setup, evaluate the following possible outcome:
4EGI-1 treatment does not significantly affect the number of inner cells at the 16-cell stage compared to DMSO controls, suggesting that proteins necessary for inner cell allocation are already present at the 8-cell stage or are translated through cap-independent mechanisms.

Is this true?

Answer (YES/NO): NO